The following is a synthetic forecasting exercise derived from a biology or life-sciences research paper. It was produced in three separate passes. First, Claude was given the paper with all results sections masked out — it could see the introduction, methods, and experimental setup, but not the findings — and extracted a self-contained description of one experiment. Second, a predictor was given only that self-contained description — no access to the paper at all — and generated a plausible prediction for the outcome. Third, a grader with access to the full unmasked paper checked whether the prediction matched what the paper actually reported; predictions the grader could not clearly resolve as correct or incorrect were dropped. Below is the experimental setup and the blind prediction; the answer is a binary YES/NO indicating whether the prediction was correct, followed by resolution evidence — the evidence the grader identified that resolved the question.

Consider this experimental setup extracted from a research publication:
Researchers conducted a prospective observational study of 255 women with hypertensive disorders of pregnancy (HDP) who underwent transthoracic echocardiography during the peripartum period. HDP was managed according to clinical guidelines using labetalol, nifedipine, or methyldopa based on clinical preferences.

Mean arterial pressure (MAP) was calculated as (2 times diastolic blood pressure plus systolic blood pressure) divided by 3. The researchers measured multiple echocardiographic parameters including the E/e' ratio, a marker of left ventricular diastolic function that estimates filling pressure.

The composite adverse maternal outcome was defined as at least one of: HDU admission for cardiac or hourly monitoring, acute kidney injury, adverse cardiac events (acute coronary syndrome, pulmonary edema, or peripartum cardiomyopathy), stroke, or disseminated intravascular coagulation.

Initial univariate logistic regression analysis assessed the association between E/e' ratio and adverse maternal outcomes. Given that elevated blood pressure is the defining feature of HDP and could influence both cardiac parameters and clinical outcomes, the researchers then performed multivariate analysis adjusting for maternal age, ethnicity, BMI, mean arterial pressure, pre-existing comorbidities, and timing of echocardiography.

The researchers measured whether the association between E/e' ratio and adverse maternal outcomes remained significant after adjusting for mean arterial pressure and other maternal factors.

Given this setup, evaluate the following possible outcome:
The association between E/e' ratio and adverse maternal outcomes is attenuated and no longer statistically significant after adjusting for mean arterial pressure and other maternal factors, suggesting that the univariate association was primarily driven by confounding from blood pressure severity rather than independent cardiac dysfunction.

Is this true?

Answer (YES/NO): NO